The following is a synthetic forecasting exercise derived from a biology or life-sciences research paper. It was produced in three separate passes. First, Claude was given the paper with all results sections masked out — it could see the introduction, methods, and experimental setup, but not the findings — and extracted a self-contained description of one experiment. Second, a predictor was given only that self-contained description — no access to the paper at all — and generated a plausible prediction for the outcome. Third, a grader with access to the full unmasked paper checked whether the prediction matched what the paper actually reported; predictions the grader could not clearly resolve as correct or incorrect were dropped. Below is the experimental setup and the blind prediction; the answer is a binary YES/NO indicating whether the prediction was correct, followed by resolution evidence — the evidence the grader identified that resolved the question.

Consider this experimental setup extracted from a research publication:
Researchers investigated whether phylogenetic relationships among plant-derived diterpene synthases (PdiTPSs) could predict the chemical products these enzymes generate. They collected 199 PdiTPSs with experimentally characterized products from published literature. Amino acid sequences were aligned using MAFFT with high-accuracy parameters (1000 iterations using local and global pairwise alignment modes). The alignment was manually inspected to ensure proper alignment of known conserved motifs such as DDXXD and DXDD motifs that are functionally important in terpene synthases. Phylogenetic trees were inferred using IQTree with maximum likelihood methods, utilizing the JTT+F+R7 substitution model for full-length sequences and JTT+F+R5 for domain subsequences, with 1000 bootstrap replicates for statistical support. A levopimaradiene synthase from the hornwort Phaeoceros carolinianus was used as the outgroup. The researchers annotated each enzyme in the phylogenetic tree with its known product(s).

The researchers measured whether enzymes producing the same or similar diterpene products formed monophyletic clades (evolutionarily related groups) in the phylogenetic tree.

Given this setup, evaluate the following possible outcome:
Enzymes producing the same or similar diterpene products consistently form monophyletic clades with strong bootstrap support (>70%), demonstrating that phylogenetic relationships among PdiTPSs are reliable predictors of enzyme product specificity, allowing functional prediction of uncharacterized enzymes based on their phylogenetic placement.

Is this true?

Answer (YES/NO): NO